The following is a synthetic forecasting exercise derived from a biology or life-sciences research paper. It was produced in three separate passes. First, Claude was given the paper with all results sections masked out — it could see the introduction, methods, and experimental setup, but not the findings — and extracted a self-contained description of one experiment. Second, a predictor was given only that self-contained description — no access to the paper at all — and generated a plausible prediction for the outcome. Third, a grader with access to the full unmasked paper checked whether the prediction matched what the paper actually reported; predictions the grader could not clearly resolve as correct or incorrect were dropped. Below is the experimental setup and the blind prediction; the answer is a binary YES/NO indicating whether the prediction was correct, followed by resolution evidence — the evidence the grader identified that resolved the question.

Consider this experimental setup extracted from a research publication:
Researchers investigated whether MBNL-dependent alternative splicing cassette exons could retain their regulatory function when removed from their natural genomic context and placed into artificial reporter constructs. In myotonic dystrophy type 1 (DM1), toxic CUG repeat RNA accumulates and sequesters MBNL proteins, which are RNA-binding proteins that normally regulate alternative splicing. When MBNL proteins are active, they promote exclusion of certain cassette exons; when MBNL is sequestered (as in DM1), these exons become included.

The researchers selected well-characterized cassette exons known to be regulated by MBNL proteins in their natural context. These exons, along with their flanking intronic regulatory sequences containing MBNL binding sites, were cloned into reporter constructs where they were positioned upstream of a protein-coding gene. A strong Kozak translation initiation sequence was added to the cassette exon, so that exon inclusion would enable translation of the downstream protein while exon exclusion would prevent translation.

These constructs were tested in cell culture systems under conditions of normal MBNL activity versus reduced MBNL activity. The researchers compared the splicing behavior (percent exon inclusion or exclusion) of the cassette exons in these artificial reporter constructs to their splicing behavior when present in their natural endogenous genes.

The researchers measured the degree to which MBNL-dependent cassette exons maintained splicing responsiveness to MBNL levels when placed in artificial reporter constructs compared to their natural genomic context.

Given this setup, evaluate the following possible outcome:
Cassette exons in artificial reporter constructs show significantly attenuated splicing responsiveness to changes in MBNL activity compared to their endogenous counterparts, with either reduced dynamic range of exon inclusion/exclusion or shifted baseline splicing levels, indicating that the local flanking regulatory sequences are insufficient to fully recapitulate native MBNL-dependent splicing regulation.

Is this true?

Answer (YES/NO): NO